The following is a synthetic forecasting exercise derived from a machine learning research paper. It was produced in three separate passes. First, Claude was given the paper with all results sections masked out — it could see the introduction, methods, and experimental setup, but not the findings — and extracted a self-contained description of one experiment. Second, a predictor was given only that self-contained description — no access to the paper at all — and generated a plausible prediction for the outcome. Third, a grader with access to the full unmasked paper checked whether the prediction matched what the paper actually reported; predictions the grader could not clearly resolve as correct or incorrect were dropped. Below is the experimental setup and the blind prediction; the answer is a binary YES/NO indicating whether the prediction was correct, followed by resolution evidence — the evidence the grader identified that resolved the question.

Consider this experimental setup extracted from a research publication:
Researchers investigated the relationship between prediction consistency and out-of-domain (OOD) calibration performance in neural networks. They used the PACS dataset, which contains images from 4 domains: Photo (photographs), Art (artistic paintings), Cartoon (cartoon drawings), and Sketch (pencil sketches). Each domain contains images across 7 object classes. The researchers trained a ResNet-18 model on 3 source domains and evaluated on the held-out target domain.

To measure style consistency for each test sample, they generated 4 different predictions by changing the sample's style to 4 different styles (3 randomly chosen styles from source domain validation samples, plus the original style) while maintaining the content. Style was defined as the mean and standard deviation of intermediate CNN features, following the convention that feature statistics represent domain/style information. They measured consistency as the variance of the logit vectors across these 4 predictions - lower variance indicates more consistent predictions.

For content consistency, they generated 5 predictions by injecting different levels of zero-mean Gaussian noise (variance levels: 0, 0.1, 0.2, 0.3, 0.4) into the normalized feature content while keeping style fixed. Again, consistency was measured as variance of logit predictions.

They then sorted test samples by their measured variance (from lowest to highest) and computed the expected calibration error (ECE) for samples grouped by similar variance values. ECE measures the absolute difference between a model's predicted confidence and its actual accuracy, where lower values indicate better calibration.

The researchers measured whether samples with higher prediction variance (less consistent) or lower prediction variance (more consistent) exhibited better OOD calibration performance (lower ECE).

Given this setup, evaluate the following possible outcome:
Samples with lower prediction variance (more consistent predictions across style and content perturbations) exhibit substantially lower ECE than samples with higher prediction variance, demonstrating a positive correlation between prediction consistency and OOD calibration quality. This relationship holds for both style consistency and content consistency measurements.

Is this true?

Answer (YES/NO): YES